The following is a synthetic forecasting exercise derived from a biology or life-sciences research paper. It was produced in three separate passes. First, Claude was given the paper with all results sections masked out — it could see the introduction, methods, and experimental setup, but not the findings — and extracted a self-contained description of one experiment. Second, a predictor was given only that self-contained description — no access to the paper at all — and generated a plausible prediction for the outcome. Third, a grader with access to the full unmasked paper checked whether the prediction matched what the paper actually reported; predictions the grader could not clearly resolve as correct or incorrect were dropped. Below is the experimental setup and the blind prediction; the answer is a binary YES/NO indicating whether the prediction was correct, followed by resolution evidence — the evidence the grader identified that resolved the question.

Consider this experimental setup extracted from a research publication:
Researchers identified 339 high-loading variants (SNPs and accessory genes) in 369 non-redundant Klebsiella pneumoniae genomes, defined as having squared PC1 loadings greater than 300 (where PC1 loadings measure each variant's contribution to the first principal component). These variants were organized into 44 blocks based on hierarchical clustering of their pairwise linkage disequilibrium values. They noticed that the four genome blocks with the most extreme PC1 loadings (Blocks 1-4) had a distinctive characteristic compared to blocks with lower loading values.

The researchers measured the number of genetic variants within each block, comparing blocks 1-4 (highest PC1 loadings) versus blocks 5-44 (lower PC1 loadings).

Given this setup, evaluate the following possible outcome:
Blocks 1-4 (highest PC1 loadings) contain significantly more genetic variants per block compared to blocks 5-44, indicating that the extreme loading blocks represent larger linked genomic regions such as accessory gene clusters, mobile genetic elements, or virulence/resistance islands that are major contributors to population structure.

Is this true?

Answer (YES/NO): YES